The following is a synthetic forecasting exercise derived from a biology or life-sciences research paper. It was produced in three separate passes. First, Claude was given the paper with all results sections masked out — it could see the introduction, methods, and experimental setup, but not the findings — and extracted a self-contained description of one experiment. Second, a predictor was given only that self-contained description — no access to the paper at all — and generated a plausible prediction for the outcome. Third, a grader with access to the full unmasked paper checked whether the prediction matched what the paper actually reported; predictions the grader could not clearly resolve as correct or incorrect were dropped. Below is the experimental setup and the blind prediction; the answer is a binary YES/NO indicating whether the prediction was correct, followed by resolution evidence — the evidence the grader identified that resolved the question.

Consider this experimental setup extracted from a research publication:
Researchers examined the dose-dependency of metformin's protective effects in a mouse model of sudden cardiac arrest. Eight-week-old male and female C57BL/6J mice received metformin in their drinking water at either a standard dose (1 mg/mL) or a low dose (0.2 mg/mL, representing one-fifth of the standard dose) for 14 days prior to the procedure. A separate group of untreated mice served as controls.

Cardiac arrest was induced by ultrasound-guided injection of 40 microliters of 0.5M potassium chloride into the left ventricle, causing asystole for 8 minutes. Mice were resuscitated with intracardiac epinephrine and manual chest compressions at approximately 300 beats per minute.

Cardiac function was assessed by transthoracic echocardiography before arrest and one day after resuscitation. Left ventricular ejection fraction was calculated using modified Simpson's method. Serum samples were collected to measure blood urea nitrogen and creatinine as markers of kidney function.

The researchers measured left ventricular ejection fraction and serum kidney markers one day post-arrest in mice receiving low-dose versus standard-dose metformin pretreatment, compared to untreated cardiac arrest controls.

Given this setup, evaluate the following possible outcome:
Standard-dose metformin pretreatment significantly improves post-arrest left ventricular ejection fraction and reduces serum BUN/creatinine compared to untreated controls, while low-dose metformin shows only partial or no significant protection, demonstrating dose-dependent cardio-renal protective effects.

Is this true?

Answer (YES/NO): NO